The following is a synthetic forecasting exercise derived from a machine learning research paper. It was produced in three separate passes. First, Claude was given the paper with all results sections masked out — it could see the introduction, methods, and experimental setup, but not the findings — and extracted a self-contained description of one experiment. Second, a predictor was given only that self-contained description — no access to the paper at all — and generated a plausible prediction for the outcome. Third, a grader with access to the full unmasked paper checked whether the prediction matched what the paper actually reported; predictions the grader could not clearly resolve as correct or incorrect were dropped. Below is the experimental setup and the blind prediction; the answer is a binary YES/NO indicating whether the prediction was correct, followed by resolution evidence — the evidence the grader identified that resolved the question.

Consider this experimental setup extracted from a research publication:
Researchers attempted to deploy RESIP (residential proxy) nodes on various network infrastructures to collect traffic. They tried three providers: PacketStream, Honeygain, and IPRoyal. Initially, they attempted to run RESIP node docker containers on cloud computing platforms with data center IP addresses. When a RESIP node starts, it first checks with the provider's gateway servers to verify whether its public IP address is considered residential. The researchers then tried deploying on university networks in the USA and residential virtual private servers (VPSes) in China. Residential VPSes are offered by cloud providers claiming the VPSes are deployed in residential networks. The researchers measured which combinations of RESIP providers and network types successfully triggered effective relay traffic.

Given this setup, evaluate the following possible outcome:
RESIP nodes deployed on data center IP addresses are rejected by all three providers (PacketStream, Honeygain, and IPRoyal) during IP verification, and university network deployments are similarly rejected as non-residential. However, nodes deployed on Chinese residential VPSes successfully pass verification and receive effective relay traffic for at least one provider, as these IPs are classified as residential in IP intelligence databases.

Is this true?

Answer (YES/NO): NO